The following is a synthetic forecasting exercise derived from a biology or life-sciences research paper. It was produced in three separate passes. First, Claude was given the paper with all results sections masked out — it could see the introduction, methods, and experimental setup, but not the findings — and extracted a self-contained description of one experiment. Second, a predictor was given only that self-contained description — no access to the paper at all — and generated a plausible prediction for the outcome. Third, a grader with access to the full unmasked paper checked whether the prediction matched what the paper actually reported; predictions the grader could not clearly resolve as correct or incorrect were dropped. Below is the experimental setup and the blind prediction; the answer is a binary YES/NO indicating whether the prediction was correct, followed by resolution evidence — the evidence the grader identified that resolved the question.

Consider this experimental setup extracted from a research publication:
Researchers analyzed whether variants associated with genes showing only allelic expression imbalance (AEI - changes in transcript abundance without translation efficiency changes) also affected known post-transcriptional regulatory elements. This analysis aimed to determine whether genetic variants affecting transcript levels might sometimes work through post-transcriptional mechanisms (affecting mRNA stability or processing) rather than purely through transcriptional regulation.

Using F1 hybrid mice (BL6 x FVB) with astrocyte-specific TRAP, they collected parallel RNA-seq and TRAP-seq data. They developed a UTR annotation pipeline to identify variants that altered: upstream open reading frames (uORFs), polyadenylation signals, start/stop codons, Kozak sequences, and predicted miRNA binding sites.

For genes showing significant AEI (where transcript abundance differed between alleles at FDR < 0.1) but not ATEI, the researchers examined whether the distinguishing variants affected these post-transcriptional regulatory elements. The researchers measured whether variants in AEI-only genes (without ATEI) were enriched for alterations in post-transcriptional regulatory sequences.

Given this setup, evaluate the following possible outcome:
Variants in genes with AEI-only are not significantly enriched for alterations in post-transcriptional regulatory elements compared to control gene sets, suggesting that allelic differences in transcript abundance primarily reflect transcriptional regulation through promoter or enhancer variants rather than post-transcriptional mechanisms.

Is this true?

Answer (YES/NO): NO